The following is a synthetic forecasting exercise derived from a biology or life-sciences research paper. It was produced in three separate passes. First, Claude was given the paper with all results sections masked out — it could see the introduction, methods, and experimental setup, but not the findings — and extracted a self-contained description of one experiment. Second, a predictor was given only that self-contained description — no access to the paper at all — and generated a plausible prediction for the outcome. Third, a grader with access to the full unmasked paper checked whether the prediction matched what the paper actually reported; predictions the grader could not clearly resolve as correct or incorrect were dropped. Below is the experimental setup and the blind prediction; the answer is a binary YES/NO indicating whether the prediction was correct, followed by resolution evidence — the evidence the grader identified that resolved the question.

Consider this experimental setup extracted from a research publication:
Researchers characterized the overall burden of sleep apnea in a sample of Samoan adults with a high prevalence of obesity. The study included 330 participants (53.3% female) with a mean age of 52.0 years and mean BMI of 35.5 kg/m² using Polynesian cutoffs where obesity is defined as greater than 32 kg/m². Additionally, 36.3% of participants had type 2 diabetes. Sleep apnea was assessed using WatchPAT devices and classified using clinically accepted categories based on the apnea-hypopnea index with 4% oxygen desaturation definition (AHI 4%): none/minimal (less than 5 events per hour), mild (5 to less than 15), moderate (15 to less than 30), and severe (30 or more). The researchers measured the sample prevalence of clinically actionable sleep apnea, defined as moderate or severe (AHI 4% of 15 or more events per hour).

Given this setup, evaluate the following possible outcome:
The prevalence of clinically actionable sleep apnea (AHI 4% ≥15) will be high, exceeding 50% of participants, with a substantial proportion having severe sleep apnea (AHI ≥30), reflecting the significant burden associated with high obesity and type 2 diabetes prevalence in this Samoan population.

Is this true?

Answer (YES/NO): NO